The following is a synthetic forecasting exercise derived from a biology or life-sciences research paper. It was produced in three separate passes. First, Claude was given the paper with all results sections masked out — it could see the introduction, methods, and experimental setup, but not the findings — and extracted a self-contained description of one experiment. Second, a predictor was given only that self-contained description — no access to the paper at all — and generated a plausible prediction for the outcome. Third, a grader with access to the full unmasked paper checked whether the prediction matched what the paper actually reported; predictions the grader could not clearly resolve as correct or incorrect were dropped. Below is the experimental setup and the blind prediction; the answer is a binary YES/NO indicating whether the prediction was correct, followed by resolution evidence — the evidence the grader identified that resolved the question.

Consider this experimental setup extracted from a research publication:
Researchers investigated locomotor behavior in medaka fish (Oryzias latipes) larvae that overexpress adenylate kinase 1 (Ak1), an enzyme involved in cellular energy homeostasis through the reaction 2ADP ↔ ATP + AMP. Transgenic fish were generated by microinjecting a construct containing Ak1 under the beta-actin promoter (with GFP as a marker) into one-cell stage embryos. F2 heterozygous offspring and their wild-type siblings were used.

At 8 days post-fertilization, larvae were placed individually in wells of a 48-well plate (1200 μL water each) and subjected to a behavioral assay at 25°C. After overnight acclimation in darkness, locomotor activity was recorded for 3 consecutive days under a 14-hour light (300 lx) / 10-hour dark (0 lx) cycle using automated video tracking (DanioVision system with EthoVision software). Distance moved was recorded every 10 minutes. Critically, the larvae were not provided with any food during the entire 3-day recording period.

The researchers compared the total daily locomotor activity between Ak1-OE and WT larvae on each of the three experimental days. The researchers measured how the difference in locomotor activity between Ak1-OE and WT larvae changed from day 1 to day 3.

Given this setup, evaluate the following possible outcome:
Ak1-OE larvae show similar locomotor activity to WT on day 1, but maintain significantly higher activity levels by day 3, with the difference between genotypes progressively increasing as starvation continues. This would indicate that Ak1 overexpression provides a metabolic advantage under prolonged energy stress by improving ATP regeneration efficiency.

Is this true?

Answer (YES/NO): YES